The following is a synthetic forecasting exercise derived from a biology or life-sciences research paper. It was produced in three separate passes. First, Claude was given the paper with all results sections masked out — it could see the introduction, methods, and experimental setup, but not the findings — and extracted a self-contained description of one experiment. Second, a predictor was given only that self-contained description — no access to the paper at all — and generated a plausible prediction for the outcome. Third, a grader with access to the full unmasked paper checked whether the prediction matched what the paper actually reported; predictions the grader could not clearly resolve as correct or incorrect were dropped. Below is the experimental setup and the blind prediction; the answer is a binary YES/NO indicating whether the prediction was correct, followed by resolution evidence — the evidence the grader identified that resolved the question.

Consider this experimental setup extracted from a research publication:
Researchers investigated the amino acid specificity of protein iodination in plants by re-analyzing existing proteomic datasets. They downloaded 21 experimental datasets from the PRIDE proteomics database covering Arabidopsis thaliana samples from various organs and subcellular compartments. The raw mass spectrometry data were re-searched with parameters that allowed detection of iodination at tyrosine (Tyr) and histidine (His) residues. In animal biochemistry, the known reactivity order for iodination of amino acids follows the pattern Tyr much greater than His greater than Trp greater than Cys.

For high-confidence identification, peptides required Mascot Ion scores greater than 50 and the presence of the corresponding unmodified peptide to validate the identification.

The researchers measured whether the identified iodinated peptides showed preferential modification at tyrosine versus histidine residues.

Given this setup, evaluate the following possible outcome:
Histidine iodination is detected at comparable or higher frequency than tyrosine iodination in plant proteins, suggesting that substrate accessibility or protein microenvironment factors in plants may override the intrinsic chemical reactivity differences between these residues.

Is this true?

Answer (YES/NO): NO